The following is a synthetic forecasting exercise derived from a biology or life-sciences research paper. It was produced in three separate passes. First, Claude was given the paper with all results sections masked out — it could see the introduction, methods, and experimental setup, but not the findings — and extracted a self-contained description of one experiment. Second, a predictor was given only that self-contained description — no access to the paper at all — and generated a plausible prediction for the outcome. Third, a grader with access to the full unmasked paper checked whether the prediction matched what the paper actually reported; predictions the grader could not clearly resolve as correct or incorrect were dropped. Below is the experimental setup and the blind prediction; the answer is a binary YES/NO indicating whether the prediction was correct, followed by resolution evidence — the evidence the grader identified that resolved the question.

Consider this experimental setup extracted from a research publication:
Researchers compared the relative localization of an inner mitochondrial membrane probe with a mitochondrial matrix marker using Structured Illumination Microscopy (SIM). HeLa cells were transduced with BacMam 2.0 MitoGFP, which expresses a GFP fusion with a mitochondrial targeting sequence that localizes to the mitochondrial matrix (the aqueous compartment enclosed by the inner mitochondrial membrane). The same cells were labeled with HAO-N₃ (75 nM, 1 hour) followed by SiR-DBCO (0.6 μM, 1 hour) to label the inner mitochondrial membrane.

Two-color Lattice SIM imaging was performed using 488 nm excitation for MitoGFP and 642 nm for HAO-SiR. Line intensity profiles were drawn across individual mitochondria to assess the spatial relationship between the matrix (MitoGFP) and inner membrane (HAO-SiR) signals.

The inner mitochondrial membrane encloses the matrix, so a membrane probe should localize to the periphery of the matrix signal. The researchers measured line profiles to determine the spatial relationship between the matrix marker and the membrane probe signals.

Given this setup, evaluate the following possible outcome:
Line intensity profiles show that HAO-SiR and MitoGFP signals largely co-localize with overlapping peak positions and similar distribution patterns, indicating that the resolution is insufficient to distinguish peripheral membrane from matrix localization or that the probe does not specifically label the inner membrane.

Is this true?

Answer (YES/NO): NO